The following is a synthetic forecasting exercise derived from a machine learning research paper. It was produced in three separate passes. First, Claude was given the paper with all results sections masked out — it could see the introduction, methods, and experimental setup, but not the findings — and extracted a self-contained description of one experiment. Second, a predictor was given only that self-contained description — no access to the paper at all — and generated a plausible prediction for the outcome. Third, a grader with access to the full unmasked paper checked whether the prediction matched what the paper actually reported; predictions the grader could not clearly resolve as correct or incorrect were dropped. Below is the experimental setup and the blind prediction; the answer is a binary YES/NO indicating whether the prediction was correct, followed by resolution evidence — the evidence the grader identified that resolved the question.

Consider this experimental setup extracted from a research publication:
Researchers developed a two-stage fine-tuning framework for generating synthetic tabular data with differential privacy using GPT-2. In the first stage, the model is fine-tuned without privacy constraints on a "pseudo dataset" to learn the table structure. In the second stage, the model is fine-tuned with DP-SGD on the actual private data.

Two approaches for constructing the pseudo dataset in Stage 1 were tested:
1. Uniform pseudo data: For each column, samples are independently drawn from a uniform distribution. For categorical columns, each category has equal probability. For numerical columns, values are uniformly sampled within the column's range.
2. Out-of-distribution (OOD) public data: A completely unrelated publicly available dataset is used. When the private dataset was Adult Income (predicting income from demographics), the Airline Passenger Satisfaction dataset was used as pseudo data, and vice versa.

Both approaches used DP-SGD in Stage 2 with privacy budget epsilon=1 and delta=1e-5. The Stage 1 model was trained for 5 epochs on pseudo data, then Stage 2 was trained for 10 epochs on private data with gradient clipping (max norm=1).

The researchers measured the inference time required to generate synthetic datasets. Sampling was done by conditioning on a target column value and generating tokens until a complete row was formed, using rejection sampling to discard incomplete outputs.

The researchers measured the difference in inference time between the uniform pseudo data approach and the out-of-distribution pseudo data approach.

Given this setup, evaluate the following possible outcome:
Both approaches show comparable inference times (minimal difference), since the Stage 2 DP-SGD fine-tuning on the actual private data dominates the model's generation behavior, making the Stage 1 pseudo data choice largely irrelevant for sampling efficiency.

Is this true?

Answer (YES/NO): NO